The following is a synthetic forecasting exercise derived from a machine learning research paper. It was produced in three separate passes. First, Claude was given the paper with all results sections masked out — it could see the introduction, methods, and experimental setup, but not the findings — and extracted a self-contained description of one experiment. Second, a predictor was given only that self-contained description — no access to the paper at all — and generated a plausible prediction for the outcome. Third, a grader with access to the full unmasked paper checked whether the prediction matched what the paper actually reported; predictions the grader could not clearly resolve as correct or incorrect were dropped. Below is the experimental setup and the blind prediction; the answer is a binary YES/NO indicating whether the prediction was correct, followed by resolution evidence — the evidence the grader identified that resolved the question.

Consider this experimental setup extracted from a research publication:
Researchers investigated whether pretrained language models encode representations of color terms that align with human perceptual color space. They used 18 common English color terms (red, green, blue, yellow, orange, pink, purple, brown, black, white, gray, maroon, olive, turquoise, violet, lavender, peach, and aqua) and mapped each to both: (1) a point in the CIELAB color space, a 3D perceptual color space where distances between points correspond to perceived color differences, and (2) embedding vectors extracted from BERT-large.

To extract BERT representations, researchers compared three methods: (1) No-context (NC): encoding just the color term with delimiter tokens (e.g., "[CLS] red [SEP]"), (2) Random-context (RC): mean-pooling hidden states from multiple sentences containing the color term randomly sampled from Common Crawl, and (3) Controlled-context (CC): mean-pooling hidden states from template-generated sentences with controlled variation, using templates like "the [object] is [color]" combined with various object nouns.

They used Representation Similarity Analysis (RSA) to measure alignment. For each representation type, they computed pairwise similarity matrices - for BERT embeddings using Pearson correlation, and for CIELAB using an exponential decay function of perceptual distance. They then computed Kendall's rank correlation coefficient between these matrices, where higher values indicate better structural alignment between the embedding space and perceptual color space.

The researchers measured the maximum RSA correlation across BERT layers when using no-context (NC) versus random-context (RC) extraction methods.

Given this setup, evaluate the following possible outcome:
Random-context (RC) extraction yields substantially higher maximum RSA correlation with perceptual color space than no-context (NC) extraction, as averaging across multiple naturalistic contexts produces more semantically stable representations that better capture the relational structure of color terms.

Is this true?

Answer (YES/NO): YES